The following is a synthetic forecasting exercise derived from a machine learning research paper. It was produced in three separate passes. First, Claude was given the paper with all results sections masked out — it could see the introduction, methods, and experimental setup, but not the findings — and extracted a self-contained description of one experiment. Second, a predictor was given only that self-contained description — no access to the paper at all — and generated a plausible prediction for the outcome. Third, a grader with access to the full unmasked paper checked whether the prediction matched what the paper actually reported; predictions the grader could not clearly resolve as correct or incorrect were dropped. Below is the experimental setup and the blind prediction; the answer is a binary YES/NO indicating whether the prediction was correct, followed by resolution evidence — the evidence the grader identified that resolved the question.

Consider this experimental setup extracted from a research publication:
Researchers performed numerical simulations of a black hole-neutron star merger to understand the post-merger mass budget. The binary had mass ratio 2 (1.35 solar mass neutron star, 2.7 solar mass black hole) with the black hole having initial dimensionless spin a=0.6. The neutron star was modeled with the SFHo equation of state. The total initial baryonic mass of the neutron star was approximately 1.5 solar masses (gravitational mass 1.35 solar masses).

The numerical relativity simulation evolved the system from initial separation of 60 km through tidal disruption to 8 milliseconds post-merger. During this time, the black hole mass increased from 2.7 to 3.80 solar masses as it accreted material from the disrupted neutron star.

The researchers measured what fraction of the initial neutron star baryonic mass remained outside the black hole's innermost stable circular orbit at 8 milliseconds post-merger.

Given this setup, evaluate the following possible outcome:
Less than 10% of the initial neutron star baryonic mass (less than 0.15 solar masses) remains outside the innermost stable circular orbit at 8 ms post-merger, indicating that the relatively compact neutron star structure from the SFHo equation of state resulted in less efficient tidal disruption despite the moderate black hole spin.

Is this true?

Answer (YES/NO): NO